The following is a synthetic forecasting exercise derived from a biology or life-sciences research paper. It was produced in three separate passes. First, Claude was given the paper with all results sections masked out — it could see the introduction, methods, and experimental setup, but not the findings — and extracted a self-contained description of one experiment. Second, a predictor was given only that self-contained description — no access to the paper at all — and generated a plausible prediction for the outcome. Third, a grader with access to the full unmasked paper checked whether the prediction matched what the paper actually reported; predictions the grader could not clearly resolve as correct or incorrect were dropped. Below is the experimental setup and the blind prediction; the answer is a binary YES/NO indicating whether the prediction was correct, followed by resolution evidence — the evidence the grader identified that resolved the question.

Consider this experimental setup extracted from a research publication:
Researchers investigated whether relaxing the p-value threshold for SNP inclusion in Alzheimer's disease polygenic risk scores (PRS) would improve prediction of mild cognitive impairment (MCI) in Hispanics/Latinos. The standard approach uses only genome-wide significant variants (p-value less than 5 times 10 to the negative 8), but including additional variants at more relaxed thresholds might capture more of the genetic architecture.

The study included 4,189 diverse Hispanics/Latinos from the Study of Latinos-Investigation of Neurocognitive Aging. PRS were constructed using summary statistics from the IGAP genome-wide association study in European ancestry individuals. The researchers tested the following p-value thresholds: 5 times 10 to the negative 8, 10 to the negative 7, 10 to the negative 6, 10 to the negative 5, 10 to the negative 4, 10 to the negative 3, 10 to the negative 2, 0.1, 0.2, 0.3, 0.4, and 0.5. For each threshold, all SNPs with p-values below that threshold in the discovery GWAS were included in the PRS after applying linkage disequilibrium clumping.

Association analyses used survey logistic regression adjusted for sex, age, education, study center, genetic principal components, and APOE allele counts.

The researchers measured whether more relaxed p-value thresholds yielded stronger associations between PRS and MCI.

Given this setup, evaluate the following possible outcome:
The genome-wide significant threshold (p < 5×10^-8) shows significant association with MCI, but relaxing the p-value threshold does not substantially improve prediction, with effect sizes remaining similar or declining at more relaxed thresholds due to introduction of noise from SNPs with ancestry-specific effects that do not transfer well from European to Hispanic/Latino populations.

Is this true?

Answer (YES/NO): NO